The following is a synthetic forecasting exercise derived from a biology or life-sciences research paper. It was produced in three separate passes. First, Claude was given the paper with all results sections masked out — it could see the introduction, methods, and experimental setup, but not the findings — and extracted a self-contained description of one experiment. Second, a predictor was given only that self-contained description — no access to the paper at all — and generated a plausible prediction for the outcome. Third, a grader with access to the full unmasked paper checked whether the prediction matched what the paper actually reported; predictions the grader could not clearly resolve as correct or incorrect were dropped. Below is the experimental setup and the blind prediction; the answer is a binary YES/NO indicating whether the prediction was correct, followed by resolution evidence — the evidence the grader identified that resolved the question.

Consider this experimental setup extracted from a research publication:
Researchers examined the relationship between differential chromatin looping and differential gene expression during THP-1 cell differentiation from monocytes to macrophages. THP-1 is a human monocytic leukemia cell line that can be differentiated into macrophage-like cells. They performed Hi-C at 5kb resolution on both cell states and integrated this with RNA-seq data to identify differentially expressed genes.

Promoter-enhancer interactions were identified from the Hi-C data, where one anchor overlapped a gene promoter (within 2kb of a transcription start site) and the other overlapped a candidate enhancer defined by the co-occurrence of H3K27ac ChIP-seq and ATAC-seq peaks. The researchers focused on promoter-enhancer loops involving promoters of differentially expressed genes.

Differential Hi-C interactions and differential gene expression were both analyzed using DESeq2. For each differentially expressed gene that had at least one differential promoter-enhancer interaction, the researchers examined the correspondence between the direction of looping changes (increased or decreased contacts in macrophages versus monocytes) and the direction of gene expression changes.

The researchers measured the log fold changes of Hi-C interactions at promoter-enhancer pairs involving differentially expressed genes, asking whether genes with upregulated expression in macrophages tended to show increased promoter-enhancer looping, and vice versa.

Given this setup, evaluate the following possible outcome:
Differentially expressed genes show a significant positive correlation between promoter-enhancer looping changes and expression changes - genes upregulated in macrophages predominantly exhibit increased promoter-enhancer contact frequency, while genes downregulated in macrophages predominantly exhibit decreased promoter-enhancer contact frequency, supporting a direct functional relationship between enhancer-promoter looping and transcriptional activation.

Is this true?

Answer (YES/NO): YES